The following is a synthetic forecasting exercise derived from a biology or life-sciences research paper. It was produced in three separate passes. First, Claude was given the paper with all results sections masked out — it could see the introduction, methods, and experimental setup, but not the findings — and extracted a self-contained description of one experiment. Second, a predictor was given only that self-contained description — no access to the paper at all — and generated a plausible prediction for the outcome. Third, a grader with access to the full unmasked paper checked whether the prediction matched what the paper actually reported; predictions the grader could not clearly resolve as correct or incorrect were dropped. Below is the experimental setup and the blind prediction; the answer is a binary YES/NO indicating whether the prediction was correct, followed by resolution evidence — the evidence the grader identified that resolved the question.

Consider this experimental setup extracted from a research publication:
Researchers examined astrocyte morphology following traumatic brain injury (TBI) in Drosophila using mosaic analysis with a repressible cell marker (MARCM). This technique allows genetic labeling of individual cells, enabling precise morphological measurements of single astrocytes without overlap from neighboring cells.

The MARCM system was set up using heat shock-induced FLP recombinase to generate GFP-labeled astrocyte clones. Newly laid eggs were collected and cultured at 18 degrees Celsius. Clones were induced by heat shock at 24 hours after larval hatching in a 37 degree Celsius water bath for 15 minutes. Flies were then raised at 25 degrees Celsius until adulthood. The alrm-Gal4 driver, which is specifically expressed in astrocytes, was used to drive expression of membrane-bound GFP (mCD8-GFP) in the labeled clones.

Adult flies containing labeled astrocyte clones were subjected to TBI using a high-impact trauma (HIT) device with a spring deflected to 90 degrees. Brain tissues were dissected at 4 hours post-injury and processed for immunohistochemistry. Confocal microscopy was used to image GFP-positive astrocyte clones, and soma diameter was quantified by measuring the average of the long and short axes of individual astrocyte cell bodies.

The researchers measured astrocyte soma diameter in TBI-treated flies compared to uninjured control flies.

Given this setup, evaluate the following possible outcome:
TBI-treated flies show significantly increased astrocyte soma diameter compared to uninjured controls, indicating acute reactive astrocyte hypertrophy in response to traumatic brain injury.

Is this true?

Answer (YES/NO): YES